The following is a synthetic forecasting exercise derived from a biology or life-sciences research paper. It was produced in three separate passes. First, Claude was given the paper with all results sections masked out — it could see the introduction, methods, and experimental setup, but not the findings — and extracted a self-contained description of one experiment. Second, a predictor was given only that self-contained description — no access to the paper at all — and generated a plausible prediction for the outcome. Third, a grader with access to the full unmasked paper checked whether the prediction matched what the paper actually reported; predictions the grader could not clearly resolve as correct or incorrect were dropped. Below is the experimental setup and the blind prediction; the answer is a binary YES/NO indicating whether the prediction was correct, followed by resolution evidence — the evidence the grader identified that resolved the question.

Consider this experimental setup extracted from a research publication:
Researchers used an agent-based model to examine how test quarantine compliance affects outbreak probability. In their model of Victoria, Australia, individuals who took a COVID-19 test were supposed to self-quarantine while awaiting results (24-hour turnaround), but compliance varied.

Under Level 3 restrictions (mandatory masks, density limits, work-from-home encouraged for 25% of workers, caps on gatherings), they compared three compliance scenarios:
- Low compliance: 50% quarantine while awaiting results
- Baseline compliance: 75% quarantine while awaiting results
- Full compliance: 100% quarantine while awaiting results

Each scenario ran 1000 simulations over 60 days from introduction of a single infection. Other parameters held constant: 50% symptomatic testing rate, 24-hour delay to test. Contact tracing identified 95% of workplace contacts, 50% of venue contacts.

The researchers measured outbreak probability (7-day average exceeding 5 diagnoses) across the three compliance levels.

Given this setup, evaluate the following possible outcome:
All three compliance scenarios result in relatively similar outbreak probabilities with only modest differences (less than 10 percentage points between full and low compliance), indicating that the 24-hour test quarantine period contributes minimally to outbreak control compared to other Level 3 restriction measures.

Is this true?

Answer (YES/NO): YES